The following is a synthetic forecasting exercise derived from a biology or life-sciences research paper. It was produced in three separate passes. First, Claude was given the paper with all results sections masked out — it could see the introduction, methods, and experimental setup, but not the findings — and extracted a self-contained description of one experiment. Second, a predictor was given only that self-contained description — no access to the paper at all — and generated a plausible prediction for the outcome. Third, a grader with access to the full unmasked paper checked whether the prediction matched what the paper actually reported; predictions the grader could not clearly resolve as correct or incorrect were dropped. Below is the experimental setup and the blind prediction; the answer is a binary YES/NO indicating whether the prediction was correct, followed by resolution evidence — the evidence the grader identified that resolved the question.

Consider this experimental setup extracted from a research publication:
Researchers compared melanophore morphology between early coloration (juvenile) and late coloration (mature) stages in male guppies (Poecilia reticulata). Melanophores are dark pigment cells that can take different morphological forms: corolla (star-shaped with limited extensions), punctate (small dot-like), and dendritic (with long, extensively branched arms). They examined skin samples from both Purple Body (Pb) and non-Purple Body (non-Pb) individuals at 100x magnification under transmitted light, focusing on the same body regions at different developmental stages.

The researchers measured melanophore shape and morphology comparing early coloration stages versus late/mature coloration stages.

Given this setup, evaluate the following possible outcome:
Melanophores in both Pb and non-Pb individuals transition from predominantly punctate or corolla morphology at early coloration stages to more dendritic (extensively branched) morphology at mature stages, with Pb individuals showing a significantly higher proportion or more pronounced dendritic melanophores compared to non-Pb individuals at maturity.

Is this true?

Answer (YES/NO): YES